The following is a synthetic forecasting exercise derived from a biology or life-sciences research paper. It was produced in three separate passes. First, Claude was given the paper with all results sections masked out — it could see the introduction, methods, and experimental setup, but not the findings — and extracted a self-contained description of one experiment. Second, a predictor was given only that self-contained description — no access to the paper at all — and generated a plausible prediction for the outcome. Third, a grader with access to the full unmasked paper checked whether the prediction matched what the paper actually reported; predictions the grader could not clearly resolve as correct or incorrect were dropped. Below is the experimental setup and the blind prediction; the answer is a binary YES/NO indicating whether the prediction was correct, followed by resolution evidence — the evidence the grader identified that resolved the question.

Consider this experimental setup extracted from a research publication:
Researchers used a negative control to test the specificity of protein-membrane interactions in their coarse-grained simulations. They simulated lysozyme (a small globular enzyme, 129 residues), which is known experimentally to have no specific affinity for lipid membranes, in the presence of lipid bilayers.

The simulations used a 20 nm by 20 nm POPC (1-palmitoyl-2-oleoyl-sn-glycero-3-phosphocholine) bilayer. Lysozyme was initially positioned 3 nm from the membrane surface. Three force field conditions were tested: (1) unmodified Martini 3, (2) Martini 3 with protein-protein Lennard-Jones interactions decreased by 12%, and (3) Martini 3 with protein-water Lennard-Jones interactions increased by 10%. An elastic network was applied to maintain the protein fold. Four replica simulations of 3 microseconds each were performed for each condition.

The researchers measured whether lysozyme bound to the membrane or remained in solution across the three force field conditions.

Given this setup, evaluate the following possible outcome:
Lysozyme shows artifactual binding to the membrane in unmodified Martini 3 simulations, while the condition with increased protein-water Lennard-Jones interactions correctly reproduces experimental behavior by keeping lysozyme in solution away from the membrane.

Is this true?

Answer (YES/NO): NO